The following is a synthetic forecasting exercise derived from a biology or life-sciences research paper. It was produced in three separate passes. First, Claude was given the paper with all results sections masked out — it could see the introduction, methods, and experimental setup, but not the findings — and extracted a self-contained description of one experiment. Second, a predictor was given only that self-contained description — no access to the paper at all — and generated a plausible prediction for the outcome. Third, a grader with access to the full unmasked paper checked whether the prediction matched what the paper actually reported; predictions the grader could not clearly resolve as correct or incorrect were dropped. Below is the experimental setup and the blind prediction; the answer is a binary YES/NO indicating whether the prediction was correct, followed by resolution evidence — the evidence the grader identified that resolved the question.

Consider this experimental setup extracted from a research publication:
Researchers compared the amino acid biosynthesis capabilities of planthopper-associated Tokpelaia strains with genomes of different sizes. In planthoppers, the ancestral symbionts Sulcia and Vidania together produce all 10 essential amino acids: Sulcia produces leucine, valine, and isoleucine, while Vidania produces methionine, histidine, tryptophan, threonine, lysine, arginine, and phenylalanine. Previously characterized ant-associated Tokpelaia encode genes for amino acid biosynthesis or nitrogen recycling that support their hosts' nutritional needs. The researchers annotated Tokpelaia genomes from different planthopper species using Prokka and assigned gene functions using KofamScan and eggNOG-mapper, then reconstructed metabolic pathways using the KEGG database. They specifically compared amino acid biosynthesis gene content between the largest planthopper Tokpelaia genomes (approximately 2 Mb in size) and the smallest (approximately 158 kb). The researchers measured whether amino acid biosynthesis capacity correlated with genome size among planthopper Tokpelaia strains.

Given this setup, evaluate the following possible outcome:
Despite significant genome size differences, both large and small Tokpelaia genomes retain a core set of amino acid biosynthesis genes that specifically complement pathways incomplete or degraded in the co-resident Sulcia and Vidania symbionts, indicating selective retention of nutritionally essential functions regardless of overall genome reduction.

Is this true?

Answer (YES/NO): NO